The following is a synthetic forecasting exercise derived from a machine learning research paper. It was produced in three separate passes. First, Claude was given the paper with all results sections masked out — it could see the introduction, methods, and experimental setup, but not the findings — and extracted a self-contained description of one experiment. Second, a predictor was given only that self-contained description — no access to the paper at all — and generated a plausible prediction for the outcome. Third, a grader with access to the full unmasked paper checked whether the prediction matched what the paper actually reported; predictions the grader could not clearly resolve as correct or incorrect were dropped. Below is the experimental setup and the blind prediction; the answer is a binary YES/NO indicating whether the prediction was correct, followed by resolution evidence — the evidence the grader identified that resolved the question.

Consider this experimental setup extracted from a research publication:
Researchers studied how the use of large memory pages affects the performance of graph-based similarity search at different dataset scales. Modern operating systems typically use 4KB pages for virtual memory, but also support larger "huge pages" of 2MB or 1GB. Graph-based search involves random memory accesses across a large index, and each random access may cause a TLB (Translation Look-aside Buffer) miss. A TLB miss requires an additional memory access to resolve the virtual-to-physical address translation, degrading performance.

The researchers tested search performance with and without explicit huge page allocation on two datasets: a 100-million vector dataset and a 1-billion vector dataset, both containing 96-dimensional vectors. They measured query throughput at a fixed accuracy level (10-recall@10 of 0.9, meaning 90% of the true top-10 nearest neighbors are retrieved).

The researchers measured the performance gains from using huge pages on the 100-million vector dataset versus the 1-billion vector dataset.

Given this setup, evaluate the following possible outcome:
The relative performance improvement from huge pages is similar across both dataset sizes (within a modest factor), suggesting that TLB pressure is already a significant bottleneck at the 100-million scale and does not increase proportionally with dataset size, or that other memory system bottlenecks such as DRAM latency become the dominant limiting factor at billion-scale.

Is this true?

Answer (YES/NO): NO